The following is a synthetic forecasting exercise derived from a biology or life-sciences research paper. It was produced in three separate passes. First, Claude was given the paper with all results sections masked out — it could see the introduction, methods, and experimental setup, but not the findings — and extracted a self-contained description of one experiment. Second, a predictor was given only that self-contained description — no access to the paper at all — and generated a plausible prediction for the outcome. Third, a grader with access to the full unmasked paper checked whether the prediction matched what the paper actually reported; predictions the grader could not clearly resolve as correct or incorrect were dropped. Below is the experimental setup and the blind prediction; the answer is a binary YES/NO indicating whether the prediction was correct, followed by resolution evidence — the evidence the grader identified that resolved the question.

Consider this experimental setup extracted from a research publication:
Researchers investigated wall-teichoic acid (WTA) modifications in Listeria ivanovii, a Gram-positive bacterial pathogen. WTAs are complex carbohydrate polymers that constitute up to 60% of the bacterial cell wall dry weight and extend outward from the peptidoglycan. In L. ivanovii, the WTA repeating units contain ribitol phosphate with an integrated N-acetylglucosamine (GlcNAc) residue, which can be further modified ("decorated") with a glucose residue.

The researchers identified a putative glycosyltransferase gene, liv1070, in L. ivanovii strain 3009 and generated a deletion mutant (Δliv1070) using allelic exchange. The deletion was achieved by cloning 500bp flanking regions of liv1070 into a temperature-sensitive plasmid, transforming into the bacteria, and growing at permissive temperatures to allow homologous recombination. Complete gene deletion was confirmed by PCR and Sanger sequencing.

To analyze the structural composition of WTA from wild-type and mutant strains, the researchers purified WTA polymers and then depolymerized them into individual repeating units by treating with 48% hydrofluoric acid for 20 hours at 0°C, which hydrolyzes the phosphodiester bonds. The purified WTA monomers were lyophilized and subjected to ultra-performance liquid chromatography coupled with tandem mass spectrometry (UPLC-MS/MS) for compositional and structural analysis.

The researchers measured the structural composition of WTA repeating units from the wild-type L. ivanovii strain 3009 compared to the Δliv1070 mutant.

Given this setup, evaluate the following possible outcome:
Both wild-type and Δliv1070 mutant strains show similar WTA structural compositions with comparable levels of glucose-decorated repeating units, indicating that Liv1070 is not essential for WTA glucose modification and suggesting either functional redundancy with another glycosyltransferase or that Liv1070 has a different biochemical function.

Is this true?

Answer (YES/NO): NO